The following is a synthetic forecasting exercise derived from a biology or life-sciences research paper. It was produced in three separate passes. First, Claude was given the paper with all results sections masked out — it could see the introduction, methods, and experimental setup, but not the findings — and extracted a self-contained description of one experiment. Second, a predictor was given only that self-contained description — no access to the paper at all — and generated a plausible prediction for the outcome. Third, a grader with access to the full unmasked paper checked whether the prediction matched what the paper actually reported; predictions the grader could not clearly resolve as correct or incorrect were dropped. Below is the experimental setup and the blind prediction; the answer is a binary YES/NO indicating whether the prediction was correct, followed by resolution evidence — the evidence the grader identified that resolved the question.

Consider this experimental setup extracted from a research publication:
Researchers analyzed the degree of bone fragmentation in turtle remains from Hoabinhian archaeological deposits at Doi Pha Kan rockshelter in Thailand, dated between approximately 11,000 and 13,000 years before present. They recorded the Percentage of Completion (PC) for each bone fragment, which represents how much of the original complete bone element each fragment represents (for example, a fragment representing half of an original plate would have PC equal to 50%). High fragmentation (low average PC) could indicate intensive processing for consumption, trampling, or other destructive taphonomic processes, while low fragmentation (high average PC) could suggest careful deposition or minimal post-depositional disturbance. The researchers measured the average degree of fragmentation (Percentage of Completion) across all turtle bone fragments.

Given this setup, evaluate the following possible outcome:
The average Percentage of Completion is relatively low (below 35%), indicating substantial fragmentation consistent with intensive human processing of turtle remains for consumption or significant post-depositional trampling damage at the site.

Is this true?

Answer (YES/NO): YES